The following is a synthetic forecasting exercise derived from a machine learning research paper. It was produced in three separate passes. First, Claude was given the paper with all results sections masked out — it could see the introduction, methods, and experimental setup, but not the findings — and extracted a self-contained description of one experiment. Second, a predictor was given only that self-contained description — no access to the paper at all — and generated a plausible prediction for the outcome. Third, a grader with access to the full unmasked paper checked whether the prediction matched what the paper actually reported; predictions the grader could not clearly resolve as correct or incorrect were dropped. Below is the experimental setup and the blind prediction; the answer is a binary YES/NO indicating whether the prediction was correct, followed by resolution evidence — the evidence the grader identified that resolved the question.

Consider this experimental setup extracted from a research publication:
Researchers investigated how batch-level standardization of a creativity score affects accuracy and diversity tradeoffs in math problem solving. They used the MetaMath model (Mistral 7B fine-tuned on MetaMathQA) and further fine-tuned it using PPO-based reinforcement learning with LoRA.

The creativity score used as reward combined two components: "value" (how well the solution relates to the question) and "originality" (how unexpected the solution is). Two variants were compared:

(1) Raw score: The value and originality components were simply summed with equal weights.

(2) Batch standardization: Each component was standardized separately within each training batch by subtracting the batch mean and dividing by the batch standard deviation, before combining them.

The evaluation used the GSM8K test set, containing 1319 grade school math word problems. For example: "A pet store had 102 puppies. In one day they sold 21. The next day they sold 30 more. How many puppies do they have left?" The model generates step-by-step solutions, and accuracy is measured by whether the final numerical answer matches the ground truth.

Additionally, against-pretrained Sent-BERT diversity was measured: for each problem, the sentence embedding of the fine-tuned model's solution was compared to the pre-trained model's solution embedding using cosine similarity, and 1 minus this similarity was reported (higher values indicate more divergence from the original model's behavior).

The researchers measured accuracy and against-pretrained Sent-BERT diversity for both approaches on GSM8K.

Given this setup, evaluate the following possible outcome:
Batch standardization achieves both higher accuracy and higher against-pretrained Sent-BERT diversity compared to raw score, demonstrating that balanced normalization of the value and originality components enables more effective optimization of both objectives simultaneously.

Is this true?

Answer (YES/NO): NO